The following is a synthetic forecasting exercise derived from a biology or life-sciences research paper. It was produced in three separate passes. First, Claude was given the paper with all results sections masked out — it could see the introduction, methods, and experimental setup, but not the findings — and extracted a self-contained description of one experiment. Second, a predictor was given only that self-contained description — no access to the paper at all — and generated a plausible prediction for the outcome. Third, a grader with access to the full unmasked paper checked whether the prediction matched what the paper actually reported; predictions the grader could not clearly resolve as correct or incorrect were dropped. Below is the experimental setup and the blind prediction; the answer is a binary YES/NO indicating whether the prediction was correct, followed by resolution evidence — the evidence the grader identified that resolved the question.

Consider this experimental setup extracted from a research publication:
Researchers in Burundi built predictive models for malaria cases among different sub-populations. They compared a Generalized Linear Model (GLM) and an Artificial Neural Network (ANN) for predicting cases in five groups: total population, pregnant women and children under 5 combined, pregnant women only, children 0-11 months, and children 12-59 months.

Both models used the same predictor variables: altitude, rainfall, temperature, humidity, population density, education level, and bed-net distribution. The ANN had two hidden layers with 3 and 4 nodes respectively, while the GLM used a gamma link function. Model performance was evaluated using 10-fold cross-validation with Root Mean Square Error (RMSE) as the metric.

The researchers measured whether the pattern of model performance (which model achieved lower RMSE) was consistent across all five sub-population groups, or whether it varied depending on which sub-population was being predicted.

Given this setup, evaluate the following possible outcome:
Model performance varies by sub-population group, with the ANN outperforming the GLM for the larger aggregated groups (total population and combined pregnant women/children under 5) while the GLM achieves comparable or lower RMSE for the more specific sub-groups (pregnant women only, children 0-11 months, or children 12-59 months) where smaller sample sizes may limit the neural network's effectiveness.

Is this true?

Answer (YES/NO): NO